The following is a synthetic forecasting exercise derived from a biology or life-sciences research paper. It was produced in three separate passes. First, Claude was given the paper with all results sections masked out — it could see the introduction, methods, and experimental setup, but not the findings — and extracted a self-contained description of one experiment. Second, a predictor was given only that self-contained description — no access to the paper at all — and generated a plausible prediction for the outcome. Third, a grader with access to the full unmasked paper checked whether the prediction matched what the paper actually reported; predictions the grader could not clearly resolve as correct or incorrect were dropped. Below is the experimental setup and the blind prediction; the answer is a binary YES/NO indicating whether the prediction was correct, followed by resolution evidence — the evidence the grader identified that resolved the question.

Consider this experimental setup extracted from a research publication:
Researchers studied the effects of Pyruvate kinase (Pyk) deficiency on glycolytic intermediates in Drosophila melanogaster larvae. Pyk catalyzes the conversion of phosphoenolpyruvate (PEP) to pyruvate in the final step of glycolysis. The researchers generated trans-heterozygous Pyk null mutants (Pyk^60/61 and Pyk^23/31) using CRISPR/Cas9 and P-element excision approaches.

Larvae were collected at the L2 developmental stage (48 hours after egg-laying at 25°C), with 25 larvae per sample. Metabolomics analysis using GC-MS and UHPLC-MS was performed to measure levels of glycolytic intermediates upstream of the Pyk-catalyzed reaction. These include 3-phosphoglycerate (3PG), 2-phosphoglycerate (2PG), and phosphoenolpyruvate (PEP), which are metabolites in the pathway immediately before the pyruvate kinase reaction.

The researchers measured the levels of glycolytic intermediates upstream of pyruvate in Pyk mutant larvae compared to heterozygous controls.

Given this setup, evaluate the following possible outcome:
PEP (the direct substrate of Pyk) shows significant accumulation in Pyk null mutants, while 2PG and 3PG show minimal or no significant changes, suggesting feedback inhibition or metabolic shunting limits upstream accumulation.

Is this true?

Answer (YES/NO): NO